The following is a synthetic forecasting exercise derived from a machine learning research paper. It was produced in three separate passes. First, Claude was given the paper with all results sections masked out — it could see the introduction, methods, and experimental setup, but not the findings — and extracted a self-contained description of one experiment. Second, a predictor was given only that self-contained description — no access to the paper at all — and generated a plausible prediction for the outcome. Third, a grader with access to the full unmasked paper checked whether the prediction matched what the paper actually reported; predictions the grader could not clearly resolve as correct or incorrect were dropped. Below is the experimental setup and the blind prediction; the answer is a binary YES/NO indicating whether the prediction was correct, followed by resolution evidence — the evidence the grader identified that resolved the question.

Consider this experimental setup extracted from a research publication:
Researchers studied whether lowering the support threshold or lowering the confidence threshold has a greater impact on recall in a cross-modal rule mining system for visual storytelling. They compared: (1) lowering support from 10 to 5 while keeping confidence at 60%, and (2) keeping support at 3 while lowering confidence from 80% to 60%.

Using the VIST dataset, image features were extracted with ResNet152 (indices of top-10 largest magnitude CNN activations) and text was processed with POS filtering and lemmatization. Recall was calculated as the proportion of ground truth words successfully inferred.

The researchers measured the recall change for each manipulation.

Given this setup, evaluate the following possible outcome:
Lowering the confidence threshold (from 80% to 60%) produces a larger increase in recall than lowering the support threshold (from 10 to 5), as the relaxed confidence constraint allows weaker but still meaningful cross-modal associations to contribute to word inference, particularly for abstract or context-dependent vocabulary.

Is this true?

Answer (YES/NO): YES